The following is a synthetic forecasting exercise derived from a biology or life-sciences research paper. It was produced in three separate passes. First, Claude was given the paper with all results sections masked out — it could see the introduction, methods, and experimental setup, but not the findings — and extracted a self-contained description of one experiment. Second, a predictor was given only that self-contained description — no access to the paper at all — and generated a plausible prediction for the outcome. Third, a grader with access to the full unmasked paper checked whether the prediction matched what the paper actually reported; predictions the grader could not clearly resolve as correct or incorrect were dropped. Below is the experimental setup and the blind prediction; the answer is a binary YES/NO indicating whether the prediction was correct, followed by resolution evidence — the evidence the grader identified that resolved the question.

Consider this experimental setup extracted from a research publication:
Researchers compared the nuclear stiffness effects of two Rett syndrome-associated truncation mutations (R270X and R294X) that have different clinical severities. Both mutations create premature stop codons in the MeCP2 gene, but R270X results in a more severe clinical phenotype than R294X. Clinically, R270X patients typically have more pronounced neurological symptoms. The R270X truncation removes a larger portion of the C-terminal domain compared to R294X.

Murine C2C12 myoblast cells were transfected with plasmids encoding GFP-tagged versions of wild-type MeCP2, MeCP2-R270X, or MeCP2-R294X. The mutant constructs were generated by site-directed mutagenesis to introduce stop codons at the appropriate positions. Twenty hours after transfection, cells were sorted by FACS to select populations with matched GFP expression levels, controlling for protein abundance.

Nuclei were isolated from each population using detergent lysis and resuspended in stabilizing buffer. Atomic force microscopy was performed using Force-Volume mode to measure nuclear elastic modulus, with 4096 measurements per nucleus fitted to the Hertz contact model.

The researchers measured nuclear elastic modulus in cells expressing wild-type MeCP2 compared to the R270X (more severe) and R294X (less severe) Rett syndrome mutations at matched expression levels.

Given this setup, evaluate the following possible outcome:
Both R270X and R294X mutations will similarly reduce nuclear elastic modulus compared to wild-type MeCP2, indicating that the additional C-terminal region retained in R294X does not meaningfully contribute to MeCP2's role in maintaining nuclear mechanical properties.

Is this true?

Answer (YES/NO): NO